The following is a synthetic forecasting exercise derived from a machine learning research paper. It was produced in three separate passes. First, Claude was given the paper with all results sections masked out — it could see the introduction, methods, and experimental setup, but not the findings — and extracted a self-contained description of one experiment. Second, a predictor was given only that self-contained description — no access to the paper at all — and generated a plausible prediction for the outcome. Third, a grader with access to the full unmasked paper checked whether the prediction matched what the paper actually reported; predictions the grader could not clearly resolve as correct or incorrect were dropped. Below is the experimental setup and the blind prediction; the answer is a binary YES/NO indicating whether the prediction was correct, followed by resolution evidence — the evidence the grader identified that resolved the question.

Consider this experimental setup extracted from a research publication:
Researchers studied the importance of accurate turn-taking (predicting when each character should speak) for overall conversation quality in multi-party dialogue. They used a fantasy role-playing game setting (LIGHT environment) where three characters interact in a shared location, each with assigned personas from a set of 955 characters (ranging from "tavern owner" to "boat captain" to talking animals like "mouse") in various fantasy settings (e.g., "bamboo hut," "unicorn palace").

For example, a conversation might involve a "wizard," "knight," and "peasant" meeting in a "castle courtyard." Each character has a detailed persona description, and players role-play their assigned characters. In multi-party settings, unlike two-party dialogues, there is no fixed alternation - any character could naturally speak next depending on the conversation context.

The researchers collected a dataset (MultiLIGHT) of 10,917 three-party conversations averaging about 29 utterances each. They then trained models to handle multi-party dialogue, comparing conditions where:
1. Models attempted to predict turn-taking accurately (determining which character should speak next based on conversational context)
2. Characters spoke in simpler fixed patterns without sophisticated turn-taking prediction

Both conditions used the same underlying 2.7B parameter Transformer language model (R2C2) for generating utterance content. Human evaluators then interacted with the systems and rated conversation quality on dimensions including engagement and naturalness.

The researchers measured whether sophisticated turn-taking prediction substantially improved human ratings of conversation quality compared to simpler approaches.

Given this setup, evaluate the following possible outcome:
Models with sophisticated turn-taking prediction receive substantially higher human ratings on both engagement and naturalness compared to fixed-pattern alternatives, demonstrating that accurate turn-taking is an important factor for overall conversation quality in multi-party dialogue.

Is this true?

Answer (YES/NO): NO